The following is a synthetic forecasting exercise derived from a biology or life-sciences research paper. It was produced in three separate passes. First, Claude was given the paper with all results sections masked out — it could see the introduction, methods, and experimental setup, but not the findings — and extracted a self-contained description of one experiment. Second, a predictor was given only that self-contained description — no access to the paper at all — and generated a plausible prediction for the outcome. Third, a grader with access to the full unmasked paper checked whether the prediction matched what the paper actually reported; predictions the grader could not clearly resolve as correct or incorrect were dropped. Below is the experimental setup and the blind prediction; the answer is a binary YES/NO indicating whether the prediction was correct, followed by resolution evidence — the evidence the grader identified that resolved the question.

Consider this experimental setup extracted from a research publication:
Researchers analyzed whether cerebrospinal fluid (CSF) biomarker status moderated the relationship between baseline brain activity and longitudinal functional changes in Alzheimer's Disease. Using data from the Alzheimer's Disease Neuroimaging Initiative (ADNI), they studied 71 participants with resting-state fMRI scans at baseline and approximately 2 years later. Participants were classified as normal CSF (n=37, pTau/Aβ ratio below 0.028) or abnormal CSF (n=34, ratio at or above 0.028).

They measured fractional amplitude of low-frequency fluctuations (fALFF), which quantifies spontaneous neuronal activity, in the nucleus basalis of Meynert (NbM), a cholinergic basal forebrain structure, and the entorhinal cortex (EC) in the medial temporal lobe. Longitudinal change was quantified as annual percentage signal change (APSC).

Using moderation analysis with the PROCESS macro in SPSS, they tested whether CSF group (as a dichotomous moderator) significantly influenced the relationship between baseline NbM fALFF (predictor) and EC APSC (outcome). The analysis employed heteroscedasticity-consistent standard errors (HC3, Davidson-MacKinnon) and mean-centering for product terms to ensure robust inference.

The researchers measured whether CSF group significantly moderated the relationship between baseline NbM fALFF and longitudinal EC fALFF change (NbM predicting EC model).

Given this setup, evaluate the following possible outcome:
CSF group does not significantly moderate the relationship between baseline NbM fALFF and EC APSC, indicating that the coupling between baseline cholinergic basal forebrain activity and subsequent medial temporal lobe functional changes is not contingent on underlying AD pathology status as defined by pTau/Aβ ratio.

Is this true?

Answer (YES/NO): YES